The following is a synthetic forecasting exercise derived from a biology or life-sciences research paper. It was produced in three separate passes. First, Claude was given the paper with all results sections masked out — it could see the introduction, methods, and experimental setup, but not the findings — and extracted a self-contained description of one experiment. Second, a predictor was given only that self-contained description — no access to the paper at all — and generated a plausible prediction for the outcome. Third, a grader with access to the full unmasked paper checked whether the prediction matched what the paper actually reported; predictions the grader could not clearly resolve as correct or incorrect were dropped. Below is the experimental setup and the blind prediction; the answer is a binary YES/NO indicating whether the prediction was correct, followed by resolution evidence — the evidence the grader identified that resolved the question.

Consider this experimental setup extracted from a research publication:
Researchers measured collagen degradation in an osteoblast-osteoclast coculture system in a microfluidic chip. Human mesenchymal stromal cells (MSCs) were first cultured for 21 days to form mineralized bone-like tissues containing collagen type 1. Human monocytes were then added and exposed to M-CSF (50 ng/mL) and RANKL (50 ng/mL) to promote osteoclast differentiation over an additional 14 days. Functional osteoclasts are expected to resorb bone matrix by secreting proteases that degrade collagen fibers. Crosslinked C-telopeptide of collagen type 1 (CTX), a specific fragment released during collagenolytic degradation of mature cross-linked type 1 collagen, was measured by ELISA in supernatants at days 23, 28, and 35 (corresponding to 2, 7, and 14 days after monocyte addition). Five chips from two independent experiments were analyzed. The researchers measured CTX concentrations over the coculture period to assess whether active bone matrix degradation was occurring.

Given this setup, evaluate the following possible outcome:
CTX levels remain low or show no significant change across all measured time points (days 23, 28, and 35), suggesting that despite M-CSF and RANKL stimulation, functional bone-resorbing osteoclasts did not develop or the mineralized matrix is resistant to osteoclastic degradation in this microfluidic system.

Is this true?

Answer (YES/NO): YES